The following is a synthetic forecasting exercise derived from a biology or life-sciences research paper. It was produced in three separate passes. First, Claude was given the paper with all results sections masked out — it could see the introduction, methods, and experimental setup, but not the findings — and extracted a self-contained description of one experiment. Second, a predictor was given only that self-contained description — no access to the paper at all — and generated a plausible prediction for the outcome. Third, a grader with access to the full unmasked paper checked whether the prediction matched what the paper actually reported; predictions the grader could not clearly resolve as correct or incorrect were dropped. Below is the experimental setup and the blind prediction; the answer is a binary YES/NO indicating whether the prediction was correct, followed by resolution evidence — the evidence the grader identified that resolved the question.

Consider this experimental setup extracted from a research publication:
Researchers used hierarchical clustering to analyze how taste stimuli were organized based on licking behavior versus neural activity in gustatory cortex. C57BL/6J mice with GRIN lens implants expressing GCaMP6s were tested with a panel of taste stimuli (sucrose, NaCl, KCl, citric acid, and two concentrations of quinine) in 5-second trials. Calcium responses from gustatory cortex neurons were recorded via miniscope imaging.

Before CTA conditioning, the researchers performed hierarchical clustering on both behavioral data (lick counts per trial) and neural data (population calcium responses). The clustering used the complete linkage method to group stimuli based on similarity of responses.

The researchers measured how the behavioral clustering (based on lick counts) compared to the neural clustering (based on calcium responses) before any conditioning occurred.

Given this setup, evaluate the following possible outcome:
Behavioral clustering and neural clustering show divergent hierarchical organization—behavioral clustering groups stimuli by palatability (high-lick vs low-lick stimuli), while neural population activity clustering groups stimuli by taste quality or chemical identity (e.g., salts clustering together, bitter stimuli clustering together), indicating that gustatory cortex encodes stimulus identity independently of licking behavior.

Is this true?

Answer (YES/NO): NO